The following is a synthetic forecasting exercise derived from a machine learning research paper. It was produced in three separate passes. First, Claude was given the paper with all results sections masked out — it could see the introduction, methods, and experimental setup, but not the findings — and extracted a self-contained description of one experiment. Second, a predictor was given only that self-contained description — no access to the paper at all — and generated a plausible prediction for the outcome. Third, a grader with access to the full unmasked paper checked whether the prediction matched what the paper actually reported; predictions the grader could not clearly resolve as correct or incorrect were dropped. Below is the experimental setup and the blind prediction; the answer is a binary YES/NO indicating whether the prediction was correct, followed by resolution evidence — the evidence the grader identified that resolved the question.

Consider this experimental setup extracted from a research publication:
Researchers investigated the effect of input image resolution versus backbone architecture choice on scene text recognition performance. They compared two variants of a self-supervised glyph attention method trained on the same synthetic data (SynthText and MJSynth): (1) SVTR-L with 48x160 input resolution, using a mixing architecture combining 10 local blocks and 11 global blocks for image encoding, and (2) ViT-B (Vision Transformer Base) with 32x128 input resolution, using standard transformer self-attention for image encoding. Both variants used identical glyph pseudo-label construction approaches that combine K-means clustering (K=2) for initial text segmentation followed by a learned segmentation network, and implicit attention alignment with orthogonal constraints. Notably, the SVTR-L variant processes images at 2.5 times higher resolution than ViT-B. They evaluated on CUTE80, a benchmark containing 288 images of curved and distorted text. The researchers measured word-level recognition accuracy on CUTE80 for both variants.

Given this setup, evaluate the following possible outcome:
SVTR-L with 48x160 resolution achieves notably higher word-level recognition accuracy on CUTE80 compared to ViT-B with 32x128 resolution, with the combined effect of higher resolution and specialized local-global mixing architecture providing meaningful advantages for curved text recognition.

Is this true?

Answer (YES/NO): NO